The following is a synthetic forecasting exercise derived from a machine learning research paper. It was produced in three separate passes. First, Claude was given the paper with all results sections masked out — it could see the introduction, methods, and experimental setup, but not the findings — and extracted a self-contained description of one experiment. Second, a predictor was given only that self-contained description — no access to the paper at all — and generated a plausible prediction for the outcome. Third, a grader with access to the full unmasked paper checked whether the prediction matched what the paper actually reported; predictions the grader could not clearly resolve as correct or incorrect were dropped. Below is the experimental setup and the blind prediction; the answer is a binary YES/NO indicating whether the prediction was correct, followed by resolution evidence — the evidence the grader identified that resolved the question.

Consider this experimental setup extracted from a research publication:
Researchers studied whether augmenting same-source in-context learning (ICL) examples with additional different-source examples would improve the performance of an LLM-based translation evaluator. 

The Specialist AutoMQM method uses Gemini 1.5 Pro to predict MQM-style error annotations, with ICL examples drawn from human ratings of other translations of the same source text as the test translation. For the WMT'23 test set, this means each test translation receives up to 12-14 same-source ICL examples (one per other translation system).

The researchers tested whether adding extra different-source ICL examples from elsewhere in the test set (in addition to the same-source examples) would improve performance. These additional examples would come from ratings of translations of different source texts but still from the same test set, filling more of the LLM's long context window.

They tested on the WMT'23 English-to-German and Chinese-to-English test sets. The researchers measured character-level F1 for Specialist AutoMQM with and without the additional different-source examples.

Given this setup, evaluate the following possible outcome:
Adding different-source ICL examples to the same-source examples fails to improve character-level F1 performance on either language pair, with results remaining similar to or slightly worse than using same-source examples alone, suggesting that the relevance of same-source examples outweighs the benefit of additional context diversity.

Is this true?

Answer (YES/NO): YES